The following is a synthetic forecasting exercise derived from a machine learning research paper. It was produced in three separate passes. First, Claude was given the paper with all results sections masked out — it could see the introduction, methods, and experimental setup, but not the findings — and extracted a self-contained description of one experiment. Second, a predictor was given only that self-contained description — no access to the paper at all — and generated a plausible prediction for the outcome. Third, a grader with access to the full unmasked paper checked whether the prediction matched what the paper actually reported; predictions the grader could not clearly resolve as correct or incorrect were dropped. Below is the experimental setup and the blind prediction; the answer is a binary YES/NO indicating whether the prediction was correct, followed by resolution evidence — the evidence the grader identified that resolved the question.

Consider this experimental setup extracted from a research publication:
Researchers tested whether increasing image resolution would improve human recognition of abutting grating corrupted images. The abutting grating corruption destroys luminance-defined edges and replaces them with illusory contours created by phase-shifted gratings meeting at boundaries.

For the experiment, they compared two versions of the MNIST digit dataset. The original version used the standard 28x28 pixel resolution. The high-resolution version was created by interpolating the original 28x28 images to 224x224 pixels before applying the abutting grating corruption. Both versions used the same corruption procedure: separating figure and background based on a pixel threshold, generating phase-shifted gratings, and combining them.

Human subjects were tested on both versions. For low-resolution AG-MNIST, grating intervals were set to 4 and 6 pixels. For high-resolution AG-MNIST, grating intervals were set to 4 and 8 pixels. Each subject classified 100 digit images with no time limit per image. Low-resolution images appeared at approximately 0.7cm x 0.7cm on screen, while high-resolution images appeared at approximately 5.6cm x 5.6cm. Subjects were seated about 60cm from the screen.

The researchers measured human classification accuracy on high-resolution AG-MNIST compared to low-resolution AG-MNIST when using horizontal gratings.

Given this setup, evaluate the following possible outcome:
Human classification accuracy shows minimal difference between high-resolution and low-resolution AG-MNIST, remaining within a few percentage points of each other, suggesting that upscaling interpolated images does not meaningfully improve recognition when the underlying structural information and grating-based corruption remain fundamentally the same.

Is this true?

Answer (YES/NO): NO